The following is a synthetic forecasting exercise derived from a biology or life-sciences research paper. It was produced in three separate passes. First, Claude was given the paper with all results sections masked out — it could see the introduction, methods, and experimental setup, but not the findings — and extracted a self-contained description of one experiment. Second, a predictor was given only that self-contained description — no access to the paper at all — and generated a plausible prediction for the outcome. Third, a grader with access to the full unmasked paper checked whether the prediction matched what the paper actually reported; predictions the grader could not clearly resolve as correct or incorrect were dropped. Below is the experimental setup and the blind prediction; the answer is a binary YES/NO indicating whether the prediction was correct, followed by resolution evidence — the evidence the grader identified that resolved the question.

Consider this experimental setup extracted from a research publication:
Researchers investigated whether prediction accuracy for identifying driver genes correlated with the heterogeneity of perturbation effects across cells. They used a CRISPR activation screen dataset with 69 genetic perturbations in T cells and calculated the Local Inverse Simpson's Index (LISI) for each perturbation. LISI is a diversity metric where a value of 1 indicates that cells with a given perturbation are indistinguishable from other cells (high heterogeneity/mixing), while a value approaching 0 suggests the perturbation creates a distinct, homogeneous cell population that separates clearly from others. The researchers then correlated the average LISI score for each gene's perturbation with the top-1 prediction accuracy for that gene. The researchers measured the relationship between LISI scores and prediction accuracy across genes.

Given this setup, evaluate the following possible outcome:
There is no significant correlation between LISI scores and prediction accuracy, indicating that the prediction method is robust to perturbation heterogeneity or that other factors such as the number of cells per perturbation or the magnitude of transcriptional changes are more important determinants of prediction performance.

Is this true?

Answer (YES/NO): NO